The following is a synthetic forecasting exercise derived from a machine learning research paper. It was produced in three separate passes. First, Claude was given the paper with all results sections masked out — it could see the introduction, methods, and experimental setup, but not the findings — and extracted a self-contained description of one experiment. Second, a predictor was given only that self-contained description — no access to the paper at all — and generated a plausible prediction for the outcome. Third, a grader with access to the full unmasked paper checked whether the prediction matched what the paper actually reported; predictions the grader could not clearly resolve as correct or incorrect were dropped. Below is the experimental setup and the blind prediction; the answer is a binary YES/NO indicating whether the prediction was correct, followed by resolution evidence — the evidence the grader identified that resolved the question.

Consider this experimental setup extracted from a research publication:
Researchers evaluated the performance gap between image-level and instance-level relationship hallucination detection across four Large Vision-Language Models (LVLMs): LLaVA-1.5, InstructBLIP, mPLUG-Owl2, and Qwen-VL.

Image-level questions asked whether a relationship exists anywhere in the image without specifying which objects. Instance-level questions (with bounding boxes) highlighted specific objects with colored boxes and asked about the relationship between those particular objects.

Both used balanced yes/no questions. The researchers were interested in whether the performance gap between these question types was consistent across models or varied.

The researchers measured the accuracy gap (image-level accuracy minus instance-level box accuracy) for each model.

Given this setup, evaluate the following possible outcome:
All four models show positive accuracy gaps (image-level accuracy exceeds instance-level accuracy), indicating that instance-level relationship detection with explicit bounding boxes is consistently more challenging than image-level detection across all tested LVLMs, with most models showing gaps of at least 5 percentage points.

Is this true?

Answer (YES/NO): YES